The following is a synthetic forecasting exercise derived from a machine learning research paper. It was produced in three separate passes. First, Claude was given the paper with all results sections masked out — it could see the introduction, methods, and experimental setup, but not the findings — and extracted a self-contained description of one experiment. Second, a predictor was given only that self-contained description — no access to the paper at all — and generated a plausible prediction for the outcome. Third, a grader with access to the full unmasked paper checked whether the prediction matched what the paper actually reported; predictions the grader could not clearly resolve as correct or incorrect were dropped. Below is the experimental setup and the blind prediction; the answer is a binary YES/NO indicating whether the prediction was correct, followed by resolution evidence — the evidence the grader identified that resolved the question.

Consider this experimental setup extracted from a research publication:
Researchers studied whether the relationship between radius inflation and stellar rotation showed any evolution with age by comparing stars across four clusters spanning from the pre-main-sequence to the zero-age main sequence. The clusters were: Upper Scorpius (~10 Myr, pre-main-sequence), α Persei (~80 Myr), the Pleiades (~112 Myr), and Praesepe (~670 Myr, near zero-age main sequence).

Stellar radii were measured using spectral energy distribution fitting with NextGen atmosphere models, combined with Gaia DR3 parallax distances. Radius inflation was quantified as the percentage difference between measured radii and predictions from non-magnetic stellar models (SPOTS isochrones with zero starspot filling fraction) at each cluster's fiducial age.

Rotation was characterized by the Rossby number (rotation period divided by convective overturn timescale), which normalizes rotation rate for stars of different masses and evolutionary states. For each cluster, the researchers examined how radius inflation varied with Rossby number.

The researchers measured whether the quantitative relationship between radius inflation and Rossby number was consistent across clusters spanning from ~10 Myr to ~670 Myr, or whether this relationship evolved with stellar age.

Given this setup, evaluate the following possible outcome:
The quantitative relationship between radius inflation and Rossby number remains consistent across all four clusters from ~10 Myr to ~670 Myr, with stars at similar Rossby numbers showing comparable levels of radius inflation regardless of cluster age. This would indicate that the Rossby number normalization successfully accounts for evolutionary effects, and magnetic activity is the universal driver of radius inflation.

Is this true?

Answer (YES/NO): YES